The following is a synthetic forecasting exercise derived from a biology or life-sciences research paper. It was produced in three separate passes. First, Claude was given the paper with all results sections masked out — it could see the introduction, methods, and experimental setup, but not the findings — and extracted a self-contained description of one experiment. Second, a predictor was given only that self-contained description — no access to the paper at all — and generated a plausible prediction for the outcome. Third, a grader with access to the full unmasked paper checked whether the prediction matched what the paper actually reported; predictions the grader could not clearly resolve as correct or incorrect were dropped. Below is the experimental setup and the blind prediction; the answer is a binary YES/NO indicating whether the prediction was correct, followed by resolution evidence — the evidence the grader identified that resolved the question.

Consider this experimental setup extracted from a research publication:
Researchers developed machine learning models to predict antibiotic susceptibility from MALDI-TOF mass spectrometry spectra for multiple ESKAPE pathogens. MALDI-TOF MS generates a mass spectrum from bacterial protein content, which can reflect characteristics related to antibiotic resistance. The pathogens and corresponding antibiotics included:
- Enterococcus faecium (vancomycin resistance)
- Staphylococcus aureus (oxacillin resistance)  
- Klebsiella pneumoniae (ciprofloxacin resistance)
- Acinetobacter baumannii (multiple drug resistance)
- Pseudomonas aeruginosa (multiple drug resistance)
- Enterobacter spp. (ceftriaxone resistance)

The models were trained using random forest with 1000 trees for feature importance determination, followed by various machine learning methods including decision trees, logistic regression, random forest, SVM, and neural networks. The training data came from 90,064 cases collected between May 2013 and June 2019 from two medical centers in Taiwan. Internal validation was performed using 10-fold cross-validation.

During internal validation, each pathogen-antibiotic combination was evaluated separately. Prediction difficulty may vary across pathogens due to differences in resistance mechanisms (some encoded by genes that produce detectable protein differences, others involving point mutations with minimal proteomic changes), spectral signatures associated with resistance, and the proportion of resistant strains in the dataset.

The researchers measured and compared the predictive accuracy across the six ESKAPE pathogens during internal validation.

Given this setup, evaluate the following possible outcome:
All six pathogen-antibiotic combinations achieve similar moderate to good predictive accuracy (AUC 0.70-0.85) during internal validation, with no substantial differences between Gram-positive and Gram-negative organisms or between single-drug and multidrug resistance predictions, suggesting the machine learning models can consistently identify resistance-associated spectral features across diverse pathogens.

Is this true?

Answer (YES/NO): NO